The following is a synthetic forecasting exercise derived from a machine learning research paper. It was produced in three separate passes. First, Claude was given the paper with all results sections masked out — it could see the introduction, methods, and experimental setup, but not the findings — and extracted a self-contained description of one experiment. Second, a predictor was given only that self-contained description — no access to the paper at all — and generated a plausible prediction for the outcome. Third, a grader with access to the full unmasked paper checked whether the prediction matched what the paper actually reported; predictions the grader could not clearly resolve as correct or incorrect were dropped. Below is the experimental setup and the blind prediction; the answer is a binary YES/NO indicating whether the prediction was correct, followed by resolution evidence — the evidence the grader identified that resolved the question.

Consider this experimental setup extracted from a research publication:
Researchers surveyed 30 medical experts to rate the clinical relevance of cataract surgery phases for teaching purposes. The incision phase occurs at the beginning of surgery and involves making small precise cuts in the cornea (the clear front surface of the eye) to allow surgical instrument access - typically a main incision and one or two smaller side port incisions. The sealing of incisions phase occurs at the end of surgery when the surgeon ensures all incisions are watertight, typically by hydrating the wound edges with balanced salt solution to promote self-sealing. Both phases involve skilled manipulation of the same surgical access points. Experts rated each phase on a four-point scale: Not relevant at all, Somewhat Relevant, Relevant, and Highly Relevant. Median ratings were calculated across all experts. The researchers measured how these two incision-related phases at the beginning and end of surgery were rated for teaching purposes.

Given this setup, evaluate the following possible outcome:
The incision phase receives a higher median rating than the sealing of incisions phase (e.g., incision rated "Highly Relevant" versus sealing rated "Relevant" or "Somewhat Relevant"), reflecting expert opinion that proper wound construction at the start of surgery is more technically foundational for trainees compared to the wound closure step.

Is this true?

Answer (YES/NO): NO